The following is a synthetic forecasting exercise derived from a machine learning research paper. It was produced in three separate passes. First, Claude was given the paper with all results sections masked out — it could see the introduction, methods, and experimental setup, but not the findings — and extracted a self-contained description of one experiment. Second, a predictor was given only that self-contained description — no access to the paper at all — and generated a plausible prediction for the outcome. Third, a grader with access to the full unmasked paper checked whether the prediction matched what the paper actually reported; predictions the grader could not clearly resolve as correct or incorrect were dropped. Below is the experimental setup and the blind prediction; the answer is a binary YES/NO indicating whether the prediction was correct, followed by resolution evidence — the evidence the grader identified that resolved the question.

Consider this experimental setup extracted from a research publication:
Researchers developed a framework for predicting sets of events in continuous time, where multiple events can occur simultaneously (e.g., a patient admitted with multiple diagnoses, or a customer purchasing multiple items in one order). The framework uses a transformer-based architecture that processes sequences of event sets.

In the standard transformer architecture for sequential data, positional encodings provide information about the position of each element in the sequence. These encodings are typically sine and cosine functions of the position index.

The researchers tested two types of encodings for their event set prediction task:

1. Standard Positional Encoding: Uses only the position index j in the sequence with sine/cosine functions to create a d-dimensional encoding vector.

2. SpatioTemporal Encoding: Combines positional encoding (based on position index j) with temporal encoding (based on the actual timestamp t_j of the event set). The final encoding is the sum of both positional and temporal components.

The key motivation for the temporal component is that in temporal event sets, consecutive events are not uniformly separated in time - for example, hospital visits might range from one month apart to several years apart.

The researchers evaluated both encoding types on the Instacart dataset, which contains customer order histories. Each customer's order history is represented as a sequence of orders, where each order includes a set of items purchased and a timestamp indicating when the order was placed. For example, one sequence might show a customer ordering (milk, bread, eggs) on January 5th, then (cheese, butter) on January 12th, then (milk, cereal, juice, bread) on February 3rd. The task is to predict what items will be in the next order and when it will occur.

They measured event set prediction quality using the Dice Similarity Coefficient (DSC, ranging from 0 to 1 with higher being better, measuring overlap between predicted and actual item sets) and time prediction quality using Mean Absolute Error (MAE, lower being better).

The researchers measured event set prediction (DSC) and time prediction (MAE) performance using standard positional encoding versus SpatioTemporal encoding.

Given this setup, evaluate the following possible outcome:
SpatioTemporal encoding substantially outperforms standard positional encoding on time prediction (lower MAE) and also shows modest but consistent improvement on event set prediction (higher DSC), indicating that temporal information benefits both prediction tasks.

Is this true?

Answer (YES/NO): NO